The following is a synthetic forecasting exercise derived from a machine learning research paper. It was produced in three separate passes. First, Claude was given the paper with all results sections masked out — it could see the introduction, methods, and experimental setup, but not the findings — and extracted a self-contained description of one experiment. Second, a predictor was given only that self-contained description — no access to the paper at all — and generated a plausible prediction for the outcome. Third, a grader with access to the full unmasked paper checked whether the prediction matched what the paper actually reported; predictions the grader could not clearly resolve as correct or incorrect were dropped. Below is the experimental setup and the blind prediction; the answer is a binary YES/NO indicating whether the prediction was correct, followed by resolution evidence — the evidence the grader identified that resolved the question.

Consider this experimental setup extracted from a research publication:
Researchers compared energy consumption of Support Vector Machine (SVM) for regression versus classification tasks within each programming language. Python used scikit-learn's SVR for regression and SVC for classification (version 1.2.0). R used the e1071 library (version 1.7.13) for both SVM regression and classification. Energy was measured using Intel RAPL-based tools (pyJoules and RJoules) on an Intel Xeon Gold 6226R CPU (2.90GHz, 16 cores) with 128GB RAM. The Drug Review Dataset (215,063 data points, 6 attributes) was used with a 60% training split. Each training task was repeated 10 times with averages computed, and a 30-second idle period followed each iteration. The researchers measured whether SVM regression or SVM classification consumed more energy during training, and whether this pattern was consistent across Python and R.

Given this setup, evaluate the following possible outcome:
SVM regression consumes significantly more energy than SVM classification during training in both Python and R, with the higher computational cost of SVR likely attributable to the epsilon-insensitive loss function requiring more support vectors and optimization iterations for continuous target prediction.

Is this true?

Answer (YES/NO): NO